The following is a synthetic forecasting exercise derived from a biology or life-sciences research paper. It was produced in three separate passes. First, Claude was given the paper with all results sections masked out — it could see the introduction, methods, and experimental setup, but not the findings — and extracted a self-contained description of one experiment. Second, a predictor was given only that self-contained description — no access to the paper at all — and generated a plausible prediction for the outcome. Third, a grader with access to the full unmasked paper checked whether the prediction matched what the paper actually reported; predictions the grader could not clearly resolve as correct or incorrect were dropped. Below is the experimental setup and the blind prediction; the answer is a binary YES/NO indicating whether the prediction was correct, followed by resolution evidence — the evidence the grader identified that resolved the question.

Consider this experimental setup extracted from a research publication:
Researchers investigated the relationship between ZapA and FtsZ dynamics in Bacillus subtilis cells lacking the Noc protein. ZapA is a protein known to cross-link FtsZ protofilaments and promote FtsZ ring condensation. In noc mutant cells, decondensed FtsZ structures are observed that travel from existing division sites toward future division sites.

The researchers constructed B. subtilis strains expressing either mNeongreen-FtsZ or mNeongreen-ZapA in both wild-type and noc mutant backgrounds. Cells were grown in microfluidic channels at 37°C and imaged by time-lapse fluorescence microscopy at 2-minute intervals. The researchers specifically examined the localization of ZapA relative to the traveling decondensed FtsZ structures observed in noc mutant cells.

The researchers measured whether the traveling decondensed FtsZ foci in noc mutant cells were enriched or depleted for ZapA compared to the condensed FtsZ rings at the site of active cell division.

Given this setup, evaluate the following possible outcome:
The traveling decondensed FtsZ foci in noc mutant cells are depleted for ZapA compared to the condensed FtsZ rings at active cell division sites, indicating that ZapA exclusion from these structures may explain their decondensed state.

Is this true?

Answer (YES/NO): YES